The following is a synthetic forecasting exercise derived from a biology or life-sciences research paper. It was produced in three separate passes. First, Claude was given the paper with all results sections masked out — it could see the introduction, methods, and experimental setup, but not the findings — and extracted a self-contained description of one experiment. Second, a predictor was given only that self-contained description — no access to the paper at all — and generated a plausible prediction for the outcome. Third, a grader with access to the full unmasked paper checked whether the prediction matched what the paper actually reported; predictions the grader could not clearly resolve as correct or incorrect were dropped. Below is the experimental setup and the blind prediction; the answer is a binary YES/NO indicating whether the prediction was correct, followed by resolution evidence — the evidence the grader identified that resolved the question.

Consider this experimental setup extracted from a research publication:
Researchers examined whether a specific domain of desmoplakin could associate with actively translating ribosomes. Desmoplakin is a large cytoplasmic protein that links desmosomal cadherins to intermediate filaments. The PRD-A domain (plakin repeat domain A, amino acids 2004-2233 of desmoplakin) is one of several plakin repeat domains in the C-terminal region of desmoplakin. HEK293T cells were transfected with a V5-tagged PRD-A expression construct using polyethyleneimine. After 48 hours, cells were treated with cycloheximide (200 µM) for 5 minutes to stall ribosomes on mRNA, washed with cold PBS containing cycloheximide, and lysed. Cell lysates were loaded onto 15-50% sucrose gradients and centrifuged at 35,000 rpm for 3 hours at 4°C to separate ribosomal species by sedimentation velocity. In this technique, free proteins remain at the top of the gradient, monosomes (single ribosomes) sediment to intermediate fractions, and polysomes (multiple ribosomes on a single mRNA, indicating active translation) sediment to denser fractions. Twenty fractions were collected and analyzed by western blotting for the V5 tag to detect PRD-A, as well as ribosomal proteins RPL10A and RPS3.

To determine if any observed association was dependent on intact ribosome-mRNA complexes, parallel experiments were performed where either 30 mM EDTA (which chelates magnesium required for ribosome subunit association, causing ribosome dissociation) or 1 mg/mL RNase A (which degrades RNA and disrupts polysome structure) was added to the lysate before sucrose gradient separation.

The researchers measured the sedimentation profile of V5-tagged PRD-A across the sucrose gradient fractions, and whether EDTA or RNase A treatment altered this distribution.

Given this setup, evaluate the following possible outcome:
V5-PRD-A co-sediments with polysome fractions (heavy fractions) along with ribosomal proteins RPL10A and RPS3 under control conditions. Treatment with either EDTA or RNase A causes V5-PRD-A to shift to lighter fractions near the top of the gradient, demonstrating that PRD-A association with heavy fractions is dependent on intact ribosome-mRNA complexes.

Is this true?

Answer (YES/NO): YES